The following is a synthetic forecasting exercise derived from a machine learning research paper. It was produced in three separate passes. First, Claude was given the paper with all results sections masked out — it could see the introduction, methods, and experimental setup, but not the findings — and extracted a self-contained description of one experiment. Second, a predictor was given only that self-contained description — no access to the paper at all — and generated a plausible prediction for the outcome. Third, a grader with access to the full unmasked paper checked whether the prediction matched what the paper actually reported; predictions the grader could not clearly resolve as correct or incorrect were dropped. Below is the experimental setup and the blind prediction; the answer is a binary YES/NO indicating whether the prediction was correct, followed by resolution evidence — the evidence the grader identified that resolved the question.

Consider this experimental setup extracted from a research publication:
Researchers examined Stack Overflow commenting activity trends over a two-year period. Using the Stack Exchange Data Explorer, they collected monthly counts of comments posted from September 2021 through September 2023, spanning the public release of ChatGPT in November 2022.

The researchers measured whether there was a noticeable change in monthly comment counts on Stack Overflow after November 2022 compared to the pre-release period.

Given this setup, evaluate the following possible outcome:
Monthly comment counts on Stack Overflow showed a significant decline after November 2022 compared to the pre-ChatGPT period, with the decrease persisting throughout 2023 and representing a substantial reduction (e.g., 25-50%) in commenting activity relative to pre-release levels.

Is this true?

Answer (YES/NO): YES